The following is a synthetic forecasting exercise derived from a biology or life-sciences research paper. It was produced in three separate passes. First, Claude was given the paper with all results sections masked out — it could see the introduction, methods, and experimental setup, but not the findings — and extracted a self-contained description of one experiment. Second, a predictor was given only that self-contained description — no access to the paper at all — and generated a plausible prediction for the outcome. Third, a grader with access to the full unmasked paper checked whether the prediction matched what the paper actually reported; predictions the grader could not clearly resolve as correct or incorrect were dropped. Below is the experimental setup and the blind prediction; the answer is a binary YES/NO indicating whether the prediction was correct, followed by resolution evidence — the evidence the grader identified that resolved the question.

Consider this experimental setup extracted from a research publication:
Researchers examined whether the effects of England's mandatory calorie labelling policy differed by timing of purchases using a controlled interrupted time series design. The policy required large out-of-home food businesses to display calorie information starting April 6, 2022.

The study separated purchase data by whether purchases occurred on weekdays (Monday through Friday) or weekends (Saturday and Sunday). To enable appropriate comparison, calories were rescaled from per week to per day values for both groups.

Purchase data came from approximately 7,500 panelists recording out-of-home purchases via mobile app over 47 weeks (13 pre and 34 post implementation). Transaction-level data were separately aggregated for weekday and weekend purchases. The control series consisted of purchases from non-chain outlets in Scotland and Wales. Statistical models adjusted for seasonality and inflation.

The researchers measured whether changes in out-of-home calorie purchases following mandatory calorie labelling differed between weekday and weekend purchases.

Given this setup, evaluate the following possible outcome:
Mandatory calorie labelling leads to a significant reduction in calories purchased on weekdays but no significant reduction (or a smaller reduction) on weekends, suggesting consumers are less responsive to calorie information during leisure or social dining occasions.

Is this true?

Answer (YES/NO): NO